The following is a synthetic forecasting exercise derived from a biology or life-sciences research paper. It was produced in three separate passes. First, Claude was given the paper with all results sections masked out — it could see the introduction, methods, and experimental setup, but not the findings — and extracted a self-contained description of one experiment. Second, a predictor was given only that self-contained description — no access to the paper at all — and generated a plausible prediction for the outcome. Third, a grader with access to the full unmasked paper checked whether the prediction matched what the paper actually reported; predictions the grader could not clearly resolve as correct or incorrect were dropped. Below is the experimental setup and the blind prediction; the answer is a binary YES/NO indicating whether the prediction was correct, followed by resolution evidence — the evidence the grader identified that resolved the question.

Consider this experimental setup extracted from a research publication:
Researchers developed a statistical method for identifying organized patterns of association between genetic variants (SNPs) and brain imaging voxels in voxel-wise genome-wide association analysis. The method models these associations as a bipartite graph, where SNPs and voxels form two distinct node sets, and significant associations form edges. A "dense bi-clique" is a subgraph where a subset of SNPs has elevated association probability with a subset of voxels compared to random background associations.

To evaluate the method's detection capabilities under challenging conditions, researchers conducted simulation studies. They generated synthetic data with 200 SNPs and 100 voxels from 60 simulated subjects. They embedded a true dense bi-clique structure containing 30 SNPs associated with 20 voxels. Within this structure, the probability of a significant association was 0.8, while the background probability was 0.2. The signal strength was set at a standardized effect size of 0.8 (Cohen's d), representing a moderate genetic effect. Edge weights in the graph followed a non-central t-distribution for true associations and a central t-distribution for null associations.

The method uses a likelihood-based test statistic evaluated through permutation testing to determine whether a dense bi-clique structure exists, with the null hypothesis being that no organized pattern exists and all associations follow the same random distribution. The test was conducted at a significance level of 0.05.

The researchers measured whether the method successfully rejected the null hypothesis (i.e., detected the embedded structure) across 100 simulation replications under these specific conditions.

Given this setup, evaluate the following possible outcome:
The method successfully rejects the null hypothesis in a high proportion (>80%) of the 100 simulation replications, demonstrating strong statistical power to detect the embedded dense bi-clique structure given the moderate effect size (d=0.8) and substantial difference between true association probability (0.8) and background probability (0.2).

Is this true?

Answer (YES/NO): YES